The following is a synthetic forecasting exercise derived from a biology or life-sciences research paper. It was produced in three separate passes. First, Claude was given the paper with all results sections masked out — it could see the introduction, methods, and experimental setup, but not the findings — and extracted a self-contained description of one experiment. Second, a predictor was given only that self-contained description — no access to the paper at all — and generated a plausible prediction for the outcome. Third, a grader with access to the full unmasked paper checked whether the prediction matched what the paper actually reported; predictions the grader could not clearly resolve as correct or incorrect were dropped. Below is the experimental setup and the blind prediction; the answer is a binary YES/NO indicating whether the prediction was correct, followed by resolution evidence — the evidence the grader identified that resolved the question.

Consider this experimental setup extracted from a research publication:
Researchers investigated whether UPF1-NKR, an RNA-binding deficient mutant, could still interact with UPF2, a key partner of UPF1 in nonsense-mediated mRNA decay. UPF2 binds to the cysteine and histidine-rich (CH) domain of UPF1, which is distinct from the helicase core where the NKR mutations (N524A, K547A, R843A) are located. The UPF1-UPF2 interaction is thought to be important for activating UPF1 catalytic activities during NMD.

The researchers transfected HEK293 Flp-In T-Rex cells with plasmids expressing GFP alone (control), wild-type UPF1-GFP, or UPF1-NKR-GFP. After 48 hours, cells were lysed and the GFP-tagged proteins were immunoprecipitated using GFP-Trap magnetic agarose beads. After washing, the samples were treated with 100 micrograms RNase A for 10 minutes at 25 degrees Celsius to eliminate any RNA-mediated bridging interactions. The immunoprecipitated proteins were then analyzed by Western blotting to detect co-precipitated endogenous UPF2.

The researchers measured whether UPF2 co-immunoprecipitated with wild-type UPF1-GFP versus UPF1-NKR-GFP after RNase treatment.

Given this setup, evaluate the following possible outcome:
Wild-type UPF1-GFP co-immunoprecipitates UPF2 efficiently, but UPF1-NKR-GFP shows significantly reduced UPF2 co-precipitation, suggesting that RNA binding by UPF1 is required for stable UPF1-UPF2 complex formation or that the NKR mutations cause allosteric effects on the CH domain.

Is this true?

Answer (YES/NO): NO